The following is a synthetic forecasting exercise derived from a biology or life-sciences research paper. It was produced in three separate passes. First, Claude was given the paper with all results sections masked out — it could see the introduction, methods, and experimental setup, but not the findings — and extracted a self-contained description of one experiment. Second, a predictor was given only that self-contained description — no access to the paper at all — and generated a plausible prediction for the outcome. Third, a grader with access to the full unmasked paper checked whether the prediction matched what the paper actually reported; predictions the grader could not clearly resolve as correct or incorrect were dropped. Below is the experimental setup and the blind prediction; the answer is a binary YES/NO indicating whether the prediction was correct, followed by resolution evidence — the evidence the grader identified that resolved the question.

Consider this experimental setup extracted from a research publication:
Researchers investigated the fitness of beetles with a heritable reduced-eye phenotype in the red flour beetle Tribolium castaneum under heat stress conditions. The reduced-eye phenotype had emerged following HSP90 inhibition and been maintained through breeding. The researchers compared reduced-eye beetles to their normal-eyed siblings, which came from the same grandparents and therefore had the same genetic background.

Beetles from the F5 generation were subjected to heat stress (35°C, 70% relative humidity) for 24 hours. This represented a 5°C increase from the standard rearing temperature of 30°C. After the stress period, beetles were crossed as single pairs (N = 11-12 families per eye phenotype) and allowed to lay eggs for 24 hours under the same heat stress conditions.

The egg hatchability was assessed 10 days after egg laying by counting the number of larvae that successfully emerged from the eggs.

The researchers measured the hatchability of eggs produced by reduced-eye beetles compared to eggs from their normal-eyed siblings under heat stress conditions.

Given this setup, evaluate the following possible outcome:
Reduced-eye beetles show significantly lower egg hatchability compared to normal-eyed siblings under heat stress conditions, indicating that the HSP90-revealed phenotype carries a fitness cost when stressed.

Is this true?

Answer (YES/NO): NO